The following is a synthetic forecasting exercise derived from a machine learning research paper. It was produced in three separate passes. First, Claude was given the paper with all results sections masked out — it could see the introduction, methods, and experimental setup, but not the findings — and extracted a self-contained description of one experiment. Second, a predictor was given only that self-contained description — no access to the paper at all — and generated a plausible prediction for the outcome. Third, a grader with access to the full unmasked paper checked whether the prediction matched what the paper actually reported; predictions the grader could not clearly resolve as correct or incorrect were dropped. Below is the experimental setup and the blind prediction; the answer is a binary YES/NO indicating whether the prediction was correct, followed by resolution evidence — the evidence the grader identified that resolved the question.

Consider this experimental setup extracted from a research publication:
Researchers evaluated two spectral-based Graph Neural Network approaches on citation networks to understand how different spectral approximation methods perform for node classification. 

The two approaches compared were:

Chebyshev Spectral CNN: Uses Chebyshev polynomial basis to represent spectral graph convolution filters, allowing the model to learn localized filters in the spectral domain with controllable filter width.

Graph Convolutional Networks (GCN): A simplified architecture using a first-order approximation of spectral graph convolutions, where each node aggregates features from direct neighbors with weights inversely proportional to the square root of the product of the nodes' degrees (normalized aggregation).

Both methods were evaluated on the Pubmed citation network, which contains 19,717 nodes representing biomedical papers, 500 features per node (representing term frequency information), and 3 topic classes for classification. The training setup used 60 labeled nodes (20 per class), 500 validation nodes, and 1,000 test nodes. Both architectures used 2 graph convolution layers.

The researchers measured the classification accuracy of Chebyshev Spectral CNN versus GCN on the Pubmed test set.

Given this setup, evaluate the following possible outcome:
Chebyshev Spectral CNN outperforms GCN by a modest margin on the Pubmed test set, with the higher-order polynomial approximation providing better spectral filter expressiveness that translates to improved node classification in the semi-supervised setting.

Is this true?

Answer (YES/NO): NO